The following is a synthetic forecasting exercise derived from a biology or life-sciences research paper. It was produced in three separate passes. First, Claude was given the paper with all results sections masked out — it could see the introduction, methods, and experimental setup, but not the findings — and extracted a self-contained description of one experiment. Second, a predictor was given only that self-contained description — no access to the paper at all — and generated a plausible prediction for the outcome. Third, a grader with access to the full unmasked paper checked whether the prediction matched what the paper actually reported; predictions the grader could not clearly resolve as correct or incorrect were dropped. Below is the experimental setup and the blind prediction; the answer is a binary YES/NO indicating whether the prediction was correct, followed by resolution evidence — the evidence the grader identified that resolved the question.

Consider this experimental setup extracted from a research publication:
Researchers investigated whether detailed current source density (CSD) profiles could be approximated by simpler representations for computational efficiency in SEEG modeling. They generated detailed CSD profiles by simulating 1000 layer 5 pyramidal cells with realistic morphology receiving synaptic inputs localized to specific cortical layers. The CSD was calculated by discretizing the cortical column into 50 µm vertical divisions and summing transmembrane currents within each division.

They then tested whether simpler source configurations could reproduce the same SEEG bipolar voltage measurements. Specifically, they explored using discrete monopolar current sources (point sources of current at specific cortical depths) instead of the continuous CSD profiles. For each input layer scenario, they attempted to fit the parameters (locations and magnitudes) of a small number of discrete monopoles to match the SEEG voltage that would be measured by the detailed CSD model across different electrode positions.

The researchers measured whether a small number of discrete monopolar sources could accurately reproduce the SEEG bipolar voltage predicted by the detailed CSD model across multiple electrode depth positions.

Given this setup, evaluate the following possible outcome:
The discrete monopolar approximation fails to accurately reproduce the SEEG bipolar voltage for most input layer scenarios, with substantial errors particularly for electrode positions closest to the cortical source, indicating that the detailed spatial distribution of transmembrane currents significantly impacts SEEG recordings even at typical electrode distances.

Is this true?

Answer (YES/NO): NO